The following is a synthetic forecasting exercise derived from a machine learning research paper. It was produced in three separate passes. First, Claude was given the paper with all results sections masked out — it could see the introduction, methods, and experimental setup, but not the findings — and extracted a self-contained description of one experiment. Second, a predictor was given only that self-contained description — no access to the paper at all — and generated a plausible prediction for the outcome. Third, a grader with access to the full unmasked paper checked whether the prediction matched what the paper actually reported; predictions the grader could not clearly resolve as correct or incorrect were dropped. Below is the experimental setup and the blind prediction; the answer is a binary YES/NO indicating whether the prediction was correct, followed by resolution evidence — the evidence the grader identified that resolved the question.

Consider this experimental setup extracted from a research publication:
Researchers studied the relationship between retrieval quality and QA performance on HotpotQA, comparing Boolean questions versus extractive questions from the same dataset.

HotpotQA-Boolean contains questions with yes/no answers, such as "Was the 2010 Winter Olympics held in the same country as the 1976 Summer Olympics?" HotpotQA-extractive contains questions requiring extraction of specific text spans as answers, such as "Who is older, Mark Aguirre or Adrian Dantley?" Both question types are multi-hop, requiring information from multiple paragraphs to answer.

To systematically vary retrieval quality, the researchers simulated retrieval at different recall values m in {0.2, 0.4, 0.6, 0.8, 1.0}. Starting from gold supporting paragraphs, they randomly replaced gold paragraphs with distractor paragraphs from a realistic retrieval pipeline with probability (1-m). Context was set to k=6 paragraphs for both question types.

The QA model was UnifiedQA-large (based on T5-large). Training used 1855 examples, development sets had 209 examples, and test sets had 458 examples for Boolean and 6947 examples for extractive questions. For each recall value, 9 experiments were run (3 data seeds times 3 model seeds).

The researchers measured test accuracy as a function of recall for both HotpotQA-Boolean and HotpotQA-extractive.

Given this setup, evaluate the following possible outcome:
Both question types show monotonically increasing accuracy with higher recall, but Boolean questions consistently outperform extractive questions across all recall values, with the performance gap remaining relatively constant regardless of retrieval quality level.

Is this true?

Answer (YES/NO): NO